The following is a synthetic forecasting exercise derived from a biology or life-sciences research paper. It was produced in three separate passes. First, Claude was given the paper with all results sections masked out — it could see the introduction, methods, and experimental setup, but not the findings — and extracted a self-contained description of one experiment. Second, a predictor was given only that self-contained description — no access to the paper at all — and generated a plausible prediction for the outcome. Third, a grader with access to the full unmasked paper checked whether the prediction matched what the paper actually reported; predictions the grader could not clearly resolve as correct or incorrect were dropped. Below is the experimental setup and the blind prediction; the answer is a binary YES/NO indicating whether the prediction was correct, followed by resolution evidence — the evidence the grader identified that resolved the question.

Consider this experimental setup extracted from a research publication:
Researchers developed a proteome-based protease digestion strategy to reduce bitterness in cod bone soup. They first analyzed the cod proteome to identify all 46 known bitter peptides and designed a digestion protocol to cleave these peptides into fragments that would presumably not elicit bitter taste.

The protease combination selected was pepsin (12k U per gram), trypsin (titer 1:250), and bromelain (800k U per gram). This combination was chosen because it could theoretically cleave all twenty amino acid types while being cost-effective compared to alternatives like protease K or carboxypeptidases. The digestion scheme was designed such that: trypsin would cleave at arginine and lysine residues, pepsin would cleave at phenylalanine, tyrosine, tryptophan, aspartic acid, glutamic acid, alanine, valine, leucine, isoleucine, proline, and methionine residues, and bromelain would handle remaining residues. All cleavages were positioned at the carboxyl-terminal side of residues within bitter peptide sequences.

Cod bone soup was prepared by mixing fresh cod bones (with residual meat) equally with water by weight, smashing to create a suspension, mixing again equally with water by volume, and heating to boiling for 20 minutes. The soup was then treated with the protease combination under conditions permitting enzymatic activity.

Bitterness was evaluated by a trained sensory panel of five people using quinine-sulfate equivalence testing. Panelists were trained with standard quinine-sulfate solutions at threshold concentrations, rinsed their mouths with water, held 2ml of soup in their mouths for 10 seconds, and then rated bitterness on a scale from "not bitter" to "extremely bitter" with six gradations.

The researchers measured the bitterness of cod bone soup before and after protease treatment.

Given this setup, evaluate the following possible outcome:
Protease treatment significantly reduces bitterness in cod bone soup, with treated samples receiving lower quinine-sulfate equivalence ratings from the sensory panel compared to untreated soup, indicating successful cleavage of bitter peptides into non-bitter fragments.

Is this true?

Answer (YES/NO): YES